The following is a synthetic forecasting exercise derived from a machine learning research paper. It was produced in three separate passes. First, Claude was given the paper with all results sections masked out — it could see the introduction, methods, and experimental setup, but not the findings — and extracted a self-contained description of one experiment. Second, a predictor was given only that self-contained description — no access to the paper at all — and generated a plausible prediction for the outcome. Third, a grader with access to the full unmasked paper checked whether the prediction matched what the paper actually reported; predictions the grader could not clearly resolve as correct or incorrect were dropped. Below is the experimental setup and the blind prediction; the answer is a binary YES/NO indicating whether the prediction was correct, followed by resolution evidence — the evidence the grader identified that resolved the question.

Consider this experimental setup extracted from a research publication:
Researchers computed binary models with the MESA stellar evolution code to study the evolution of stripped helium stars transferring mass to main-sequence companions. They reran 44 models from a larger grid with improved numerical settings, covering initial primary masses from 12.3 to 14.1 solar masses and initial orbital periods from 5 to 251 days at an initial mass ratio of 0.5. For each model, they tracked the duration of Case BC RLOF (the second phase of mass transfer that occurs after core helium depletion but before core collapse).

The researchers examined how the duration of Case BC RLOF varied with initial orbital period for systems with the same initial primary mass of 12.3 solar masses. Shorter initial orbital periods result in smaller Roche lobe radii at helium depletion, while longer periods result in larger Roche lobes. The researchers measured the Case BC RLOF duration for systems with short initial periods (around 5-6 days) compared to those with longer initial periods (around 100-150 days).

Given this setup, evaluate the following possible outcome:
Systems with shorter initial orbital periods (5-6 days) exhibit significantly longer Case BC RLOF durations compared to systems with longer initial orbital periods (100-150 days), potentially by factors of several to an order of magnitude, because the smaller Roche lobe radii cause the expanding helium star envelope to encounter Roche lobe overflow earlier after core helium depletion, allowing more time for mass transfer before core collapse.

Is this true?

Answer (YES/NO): YES